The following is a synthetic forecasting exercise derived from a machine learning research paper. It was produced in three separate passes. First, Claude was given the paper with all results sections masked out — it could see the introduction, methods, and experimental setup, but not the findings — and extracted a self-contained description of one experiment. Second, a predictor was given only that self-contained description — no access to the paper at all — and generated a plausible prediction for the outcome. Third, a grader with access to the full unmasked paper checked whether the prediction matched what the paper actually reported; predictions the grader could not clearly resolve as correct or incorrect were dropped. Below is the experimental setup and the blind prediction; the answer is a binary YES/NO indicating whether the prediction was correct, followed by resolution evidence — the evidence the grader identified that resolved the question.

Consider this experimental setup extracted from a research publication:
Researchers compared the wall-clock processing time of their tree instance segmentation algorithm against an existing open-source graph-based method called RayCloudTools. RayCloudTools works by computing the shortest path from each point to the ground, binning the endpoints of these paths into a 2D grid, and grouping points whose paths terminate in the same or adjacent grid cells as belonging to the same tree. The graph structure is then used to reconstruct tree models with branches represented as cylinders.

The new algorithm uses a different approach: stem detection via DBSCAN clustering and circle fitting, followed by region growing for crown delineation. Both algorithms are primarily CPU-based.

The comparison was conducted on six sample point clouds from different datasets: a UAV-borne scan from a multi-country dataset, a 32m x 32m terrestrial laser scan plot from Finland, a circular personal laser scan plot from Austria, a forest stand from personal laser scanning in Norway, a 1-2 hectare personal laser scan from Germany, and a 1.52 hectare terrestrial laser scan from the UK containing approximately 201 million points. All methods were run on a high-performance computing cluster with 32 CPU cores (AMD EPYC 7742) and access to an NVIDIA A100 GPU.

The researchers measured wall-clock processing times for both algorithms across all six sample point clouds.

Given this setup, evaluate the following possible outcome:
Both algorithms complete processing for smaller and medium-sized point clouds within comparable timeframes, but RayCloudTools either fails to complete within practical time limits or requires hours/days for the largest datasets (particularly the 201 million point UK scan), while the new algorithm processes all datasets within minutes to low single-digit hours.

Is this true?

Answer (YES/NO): NO